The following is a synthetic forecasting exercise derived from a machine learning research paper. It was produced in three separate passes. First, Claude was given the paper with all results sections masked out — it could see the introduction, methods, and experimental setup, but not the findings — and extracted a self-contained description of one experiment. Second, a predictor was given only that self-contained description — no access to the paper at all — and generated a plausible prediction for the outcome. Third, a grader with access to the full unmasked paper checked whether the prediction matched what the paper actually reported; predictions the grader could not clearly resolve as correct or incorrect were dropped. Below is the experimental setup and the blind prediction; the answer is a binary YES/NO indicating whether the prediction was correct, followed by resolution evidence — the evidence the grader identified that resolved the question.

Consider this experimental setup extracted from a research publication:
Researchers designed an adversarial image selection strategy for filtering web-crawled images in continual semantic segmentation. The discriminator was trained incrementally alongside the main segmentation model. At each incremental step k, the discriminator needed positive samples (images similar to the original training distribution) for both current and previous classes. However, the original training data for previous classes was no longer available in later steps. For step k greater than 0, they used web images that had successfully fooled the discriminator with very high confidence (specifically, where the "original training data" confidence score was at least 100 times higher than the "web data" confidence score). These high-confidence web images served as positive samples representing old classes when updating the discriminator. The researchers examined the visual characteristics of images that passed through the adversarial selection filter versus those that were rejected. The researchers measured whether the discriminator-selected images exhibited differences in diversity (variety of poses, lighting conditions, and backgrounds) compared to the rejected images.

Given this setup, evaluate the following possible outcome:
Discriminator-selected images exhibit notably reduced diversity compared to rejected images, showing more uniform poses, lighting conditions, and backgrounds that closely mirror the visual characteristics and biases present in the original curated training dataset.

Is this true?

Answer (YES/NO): NO